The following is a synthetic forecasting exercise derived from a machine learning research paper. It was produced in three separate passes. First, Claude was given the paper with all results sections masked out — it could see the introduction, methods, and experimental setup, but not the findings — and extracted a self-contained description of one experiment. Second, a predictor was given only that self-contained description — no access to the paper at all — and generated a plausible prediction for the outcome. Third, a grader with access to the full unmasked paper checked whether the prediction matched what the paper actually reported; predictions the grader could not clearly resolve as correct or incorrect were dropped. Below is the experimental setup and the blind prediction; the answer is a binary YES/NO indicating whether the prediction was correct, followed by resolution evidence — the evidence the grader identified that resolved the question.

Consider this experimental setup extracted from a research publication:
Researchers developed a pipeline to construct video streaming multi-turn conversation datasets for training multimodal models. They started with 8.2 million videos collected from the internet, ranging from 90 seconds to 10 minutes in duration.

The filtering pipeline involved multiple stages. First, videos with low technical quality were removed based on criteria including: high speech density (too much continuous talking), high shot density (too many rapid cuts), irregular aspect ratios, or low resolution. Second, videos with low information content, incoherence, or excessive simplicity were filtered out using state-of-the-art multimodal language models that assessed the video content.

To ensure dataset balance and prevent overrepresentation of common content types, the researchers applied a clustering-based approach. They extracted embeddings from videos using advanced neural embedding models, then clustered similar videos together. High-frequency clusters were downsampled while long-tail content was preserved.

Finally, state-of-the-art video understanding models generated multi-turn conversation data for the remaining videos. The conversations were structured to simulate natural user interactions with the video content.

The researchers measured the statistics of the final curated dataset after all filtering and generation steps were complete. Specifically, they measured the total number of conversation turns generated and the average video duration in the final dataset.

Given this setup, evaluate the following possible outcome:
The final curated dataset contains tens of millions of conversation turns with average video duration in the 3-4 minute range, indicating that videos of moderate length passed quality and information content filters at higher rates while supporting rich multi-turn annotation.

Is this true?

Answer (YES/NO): NO